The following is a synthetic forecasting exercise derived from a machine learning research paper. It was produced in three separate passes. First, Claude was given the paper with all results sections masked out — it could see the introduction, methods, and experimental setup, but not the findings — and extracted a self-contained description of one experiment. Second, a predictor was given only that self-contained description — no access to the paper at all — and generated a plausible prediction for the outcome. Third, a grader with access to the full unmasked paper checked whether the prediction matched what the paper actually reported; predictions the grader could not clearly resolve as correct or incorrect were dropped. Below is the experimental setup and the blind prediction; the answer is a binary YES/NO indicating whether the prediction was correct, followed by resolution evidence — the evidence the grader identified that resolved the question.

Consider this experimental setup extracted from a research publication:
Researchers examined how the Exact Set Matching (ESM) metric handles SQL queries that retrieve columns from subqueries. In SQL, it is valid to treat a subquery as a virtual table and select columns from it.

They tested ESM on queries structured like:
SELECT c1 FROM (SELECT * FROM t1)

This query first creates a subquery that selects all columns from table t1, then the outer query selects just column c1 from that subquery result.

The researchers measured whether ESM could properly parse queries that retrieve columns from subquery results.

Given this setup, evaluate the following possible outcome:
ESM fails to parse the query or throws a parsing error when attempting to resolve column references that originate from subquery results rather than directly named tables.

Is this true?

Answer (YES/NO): YES